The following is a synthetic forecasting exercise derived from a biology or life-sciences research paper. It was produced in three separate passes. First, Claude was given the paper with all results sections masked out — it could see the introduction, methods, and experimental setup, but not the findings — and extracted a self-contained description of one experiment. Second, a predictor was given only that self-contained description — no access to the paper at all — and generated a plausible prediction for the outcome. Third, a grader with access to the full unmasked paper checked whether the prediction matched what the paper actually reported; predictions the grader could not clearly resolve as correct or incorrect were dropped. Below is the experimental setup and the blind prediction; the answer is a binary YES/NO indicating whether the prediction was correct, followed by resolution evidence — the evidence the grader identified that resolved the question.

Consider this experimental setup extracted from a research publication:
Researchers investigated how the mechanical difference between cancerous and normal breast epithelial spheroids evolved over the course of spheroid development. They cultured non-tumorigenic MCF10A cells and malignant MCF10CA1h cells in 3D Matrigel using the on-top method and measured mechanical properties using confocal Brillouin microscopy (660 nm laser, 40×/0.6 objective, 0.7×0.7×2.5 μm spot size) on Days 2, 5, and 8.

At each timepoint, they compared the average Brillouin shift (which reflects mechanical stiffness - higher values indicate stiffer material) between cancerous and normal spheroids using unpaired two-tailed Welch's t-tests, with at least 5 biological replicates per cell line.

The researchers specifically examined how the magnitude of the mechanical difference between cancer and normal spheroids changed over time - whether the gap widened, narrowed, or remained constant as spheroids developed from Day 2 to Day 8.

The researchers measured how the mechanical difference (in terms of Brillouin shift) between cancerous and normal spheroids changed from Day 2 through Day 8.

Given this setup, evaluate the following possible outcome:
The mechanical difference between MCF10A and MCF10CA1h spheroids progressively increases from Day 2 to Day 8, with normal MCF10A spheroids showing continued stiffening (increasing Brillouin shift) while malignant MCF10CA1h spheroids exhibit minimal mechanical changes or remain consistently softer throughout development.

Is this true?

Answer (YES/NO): NO